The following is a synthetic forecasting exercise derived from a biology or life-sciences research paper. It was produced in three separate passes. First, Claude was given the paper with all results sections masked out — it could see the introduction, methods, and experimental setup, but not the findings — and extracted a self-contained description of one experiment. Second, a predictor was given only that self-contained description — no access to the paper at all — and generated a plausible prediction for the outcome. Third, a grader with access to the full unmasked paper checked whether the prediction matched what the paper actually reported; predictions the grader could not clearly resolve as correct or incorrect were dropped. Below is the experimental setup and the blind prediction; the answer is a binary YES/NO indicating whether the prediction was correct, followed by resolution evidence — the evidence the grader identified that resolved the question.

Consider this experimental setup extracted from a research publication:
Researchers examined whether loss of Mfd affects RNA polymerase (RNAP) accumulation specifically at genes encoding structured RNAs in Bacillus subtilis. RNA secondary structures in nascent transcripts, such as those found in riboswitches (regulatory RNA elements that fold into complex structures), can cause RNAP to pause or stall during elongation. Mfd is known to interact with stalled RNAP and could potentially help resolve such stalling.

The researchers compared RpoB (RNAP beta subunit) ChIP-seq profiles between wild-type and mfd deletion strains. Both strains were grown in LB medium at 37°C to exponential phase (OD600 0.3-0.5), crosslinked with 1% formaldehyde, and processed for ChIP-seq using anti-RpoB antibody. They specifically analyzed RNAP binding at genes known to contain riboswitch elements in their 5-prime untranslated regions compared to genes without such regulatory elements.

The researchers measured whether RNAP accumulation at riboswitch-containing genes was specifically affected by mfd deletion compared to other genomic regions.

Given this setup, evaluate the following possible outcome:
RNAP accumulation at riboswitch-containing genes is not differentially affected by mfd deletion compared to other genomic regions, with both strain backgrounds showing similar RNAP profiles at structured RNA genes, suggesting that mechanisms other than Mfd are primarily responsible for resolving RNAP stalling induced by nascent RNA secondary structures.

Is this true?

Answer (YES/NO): NO